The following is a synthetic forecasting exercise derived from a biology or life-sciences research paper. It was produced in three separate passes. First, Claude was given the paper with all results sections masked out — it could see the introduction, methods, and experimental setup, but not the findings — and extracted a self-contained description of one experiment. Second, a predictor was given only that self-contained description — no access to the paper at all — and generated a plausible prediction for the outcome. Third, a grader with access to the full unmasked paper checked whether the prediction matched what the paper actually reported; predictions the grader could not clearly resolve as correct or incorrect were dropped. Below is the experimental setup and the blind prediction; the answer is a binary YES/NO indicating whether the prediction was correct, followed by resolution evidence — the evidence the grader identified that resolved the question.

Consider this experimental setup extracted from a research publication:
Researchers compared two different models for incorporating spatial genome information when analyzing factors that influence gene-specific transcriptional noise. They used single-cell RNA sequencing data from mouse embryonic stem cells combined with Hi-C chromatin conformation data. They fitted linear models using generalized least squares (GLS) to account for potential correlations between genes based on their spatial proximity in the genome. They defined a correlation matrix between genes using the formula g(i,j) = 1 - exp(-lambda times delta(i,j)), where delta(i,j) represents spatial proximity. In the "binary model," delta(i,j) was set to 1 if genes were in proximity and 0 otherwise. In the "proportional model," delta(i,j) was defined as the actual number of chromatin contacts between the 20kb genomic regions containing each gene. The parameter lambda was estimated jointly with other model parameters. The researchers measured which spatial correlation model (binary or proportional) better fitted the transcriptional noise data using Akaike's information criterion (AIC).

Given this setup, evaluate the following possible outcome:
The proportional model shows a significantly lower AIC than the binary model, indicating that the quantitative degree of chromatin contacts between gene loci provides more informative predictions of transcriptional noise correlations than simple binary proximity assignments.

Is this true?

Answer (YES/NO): YES